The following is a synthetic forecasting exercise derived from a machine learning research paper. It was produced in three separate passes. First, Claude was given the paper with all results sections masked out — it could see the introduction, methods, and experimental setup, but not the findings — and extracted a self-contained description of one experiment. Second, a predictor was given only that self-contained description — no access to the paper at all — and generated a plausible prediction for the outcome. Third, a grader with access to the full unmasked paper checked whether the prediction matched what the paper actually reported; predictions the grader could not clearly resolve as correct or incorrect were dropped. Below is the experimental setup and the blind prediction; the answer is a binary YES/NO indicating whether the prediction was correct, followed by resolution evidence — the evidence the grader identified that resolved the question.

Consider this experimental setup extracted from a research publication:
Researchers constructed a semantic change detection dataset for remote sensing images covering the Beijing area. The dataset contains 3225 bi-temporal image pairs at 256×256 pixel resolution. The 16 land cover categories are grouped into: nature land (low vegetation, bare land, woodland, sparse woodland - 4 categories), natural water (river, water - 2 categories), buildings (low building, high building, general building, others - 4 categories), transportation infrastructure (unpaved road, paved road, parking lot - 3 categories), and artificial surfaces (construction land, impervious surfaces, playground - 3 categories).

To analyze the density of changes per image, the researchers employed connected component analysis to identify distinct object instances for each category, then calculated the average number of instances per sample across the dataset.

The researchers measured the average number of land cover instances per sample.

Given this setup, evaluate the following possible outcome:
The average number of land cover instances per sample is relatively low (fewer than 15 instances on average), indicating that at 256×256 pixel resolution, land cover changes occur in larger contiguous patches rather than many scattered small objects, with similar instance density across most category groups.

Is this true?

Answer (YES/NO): NO